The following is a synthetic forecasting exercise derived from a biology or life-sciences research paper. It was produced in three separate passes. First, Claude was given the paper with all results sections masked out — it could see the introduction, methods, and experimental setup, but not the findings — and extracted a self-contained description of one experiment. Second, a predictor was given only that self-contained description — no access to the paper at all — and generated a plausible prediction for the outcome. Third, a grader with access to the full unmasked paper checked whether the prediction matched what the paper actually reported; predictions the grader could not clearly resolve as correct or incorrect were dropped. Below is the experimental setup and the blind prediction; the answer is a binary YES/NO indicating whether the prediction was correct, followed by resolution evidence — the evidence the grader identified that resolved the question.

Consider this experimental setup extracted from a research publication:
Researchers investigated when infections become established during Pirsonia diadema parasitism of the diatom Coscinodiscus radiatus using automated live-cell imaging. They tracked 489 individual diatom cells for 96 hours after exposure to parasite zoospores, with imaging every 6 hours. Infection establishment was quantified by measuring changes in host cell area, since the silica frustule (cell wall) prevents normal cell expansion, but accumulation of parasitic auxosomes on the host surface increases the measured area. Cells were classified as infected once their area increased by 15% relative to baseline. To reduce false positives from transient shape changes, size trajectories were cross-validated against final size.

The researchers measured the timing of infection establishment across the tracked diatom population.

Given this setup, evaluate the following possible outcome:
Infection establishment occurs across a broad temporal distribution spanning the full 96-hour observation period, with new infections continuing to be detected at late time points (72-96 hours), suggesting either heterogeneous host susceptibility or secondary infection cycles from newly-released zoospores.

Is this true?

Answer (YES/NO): NO